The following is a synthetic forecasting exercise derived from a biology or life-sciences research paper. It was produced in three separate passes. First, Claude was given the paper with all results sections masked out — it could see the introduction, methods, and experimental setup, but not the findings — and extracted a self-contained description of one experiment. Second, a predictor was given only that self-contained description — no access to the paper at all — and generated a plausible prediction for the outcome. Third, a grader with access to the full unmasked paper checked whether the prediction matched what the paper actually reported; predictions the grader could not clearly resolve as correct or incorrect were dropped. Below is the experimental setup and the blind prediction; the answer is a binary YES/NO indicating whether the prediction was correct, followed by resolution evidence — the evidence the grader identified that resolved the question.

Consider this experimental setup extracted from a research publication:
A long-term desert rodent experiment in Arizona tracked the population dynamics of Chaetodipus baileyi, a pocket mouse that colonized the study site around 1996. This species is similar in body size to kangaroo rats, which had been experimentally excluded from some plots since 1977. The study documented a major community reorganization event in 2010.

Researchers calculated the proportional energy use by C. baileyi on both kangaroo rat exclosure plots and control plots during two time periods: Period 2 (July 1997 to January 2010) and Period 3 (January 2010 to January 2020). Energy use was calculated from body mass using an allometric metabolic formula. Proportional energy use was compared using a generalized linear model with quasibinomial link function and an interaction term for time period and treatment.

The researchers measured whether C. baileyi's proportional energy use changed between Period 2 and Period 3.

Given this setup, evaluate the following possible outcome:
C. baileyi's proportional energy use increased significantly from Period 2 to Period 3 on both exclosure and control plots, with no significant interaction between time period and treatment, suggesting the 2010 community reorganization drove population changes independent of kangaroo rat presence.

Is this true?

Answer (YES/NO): NO